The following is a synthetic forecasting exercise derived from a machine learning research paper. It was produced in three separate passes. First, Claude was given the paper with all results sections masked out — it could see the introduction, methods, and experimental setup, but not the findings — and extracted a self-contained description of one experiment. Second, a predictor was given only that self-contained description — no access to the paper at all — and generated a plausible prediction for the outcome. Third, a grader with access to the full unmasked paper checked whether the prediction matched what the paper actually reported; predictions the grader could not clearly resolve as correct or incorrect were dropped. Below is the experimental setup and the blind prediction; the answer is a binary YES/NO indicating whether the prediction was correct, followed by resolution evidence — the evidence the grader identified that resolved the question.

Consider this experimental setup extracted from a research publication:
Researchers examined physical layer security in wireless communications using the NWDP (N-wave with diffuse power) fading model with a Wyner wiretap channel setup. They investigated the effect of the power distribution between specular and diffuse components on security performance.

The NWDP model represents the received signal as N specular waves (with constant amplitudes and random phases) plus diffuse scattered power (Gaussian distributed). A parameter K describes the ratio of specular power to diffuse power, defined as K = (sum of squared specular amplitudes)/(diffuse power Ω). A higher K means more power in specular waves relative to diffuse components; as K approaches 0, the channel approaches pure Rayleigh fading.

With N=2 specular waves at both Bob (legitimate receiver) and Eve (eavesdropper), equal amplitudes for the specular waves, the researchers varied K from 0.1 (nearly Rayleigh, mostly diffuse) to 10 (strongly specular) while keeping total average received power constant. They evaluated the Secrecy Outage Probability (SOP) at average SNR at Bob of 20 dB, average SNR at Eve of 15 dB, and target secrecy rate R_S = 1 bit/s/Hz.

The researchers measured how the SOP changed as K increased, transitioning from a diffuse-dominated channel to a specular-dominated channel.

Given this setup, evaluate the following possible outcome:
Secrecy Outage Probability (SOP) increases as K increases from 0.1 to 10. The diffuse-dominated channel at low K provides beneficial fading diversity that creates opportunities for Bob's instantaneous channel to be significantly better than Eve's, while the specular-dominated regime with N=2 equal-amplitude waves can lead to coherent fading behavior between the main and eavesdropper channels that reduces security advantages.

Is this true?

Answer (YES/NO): YES